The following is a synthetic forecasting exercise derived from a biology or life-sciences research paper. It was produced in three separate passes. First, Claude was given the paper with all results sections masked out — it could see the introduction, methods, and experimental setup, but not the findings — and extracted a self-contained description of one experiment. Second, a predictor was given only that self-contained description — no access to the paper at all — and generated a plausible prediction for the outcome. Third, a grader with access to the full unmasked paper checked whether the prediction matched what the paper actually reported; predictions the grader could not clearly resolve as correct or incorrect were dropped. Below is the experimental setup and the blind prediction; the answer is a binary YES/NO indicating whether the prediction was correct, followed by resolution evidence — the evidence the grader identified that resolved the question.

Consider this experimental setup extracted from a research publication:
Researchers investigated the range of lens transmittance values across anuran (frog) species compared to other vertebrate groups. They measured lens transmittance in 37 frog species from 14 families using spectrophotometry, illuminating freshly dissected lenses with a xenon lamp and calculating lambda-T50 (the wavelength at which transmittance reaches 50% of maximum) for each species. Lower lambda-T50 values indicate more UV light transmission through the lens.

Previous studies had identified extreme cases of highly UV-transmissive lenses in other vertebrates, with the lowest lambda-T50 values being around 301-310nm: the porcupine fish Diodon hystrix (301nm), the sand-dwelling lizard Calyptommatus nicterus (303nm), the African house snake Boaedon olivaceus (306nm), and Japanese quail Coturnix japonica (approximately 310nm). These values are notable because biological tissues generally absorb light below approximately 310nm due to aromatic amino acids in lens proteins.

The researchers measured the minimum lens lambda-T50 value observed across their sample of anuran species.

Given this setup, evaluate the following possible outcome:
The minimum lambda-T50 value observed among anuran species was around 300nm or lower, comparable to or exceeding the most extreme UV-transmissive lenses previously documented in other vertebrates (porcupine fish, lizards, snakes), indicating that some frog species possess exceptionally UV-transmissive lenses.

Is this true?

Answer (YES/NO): YES